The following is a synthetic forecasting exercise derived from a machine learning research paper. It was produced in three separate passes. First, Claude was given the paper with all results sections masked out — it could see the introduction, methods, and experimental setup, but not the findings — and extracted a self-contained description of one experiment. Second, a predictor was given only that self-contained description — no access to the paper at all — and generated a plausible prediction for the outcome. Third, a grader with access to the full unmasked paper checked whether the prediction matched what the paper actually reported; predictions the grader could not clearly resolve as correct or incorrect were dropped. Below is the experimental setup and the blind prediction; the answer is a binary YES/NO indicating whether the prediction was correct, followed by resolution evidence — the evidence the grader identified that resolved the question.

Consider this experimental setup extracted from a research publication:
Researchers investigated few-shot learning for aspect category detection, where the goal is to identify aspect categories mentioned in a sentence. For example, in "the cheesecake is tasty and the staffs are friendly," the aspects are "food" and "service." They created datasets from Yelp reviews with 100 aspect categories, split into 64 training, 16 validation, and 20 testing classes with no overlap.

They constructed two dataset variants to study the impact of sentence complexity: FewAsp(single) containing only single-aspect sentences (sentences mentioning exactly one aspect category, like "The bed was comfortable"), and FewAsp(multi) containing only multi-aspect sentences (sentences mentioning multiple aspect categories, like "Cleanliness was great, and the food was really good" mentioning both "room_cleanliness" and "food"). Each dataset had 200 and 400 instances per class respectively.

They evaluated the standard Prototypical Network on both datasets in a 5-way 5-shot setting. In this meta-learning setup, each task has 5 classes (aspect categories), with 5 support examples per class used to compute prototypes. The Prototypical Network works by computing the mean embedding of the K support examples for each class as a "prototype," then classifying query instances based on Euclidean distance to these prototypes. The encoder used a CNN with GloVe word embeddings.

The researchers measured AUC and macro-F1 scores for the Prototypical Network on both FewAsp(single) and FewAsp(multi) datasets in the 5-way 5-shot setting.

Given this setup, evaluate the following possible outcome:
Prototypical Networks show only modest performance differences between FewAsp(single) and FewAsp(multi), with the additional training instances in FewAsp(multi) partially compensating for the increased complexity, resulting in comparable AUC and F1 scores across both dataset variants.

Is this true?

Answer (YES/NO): NO